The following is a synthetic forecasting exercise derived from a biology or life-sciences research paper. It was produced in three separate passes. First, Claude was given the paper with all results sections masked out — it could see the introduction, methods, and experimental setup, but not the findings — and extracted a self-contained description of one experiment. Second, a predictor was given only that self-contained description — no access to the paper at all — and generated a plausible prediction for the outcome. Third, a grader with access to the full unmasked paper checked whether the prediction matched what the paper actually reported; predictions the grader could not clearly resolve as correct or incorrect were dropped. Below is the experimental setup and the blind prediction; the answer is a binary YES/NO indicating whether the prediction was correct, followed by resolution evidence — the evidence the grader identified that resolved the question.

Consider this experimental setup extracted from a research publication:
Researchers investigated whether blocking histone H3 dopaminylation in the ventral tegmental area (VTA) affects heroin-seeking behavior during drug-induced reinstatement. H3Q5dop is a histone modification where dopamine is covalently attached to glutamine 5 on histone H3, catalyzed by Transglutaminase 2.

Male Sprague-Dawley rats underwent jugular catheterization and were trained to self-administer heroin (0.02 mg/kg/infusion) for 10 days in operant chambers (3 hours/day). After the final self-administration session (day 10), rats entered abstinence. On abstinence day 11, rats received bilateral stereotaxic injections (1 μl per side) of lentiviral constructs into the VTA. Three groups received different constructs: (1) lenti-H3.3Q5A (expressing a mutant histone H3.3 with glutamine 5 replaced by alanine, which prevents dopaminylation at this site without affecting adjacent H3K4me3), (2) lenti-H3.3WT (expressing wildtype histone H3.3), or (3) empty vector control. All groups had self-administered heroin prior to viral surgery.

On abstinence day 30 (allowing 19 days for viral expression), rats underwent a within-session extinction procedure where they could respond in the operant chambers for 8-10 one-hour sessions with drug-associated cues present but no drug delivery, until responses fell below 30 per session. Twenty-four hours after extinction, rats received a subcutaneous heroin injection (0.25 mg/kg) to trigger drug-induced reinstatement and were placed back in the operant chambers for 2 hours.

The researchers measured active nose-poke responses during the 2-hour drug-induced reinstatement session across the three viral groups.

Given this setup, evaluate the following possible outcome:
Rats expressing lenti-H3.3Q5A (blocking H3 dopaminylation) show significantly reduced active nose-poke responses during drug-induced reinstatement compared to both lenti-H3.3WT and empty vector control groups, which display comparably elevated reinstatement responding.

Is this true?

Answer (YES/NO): YES